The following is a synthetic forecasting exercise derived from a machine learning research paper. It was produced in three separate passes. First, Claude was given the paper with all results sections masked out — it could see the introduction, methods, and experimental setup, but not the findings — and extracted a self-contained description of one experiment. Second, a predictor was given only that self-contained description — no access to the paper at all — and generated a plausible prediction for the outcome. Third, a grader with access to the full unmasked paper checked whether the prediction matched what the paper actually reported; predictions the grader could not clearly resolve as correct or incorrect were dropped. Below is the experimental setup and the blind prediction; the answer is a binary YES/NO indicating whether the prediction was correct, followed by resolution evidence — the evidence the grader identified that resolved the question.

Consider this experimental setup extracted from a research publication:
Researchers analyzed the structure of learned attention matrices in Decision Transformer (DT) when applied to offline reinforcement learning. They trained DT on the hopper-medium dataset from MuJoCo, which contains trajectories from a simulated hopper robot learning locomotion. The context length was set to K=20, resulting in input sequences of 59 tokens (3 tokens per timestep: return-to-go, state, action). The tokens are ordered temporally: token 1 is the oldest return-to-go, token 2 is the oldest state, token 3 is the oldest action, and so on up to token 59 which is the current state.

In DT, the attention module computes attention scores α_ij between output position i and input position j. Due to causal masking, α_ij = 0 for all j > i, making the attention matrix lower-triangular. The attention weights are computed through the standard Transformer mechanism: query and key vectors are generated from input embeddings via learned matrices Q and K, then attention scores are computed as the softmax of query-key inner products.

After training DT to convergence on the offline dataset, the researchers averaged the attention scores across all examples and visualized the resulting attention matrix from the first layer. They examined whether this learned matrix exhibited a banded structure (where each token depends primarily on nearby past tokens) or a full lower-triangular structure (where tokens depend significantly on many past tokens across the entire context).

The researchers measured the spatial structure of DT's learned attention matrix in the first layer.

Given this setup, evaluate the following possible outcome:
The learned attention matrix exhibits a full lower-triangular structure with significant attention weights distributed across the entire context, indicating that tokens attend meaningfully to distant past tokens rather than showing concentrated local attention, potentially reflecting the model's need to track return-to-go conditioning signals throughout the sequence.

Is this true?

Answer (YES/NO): YES